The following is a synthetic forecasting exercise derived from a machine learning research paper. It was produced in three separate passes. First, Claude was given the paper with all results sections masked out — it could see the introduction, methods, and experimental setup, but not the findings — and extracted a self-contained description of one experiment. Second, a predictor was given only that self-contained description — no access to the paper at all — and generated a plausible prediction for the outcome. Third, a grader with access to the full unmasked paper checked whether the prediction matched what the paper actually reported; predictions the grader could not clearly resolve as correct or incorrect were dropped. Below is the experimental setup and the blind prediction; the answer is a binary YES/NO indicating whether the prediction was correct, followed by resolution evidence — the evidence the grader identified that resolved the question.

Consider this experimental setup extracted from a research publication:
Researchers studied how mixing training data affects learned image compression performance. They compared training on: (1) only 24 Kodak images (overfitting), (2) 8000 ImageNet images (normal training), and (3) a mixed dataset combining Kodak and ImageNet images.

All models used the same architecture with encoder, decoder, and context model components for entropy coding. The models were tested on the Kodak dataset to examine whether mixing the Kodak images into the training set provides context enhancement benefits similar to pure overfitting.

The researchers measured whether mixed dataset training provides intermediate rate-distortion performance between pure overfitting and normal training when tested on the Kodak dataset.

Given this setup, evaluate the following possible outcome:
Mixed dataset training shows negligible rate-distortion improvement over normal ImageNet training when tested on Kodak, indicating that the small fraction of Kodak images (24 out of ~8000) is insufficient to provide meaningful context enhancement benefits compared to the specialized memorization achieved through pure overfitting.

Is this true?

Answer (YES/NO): YES